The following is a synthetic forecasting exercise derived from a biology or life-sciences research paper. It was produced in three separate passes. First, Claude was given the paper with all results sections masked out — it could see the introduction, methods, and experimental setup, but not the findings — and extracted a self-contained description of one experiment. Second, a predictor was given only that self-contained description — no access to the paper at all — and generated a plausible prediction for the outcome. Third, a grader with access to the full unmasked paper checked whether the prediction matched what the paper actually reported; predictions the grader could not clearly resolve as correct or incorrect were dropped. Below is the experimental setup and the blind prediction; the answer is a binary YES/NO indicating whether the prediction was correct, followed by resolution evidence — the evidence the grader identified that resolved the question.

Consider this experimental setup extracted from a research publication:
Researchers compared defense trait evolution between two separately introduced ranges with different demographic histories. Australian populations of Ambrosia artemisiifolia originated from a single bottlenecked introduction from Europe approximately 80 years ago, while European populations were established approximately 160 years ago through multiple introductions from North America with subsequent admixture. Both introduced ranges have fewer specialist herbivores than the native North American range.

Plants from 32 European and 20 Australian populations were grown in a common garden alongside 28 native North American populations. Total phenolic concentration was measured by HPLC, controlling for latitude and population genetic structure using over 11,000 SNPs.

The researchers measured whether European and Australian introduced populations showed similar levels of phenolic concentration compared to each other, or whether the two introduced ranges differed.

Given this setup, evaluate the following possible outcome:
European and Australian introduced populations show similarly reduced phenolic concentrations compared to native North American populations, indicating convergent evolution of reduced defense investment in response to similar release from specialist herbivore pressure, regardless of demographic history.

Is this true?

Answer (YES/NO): NO